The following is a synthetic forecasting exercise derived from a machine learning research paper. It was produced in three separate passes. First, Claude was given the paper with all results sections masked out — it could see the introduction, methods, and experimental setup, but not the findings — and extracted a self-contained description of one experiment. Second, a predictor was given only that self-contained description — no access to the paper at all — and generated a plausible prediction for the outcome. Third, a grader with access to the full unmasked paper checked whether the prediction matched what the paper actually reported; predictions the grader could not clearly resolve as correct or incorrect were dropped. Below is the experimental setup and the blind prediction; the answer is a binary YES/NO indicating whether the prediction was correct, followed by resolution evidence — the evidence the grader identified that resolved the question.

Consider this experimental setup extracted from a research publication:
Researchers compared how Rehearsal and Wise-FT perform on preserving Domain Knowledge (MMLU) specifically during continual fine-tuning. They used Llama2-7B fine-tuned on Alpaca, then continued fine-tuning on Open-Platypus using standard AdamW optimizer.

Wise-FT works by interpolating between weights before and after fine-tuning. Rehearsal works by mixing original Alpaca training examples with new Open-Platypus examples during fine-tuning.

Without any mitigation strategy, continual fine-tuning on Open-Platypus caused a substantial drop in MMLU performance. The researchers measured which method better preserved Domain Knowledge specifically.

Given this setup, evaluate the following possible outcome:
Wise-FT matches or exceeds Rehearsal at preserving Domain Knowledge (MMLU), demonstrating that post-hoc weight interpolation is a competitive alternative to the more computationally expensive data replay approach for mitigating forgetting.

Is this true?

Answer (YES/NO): YES